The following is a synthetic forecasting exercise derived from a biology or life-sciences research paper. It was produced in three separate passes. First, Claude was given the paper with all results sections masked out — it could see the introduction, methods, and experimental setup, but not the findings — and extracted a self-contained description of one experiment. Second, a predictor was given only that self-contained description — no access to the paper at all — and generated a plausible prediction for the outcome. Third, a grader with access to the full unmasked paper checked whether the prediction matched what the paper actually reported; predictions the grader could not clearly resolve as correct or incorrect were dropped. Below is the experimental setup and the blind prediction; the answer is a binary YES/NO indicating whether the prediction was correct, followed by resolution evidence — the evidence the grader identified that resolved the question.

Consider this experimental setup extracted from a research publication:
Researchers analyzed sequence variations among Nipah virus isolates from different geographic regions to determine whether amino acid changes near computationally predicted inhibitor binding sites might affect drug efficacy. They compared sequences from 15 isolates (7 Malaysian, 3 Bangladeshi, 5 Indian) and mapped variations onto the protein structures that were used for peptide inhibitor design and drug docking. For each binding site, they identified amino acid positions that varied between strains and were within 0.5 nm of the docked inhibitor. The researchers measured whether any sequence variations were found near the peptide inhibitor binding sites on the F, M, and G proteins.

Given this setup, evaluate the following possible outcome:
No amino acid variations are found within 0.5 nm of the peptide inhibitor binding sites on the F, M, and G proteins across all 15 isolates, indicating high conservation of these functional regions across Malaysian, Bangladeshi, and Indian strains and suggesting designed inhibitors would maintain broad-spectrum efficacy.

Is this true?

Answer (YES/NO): YES